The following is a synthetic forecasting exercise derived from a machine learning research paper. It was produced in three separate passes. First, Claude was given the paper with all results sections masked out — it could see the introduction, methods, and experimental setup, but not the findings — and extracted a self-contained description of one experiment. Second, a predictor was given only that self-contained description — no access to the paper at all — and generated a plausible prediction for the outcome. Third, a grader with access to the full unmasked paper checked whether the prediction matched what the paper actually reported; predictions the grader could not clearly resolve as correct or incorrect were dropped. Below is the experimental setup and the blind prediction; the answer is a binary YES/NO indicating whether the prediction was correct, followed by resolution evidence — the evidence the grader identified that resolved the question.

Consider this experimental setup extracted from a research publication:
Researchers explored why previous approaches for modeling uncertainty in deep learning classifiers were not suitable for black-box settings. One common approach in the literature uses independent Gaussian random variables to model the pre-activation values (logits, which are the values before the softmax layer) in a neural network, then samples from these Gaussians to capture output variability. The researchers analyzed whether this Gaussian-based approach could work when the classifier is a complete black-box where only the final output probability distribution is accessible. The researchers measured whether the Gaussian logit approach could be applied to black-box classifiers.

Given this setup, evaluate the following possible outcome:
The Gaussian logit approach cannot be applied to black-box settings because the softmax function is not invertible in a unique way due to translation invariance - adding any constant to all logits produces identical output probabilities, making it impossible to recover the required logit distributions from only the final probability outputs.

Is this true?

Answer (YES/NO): NO